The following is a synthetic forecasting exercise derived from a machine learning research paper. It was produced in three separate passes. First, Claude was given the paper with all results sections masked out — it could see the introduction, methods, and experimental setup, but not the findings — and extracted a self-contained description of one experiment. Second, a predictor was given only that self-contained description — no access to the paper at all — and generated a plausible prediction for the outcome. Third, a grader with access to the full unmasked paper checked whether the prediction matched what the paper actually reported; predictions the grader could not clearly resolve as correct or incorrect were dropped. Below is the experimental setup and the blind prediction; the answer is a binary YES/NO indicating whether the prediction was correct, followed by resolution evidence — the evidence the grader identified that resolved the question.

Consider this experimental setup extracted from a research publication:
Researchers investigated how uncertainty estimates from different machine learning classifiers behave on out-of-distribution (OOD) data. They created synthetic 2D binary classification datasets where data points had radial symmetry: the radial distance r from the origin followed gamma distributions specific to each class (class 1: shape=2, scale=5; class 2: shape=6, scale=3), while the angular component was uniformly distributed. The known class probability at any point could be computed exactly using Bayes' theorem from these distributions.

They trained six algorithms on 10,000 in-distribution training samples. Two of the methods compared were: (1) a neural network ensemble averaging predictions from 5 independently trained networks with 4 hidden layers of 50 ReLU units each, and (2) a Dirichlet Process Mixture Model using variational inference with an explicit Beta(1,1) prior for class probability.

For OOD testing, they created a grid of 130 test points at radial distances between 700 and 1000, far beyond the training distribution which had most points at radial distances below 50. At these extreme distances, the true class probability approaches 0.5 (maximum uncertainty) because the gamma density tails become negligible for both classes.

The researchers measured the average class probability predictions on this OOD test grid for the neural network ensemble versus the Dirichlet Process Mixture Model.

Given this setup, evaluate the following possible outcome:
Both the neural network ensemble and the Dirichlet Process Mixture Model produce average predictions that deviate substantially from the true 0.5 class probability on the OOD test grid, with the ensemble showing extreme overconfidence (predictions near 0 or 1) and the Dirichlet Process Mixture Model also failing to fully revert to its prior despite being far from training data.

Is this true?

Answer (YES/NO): NO